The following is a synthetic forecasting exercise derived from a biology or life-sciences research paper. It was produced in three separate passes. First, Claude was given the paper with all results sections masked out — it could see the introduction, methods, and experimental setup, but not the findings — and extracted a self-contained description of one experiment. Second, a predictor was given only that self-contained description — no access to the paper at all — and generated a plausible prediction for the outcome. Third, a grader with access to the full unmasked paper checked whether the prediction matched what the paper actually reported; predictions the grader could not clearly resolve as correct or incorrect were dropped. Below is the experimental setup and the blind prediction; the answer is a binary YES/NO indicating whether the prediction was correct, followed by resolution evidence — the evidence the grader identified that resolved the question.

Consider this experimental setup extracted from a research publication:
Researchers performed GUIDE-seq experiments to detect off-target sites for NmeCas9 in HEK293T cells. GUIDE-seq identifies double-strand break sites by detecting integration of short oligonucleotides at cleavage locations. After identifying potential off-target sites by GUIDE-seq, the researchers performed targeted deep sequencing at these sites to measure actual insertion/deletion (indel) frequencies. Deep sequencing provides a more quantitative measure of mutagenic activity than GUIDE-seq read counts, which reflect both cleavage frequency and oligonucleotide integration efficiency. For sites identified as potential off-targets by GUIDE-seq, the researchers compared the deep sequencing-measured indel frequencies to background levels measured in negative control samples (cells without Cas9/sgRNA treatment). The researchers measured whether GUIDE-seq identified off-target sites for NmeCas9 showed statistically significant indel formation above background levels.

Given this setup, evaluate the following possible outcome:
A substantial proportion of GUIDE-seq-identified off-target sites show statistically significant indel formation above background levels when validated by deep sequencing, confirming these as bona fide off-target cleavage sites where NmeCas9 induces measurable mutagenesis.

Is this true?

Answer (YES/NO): NO